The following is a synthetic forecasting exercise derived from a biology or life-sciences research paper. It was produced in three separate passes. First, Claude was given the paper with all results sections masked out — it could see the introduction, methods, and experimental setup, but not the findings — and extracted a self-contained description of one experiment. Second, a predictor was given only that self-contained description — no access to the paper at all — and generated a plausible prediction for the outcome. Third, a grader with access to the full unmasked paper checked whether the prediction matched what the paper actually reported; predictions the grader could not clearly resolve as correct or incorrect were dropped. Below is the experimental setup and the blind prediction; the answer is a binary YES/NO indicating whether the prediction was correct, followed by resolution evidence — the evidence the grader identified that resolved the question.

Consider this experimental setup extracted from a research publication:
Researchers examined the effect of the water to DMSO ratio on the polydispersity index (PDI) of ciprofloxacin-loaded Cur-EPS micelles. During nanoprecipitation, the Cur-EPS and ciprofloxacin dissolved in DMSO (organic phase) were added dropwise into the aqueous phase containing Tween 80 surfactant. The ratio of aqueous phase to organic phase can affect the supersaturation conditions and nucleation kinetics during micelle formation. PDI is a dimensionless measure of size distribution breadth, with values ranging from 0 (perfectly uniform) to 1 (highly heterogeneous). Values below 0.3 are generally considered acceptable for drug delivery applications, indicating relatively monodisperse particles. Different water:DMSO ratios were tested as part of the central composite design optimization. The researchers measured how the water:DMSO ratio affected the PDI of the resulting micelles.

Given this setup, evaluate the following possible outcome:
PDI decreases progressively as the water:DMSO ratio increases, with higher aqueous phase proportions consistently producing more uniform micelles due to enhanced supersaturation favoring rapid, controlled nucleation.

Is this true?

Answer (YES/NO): YES